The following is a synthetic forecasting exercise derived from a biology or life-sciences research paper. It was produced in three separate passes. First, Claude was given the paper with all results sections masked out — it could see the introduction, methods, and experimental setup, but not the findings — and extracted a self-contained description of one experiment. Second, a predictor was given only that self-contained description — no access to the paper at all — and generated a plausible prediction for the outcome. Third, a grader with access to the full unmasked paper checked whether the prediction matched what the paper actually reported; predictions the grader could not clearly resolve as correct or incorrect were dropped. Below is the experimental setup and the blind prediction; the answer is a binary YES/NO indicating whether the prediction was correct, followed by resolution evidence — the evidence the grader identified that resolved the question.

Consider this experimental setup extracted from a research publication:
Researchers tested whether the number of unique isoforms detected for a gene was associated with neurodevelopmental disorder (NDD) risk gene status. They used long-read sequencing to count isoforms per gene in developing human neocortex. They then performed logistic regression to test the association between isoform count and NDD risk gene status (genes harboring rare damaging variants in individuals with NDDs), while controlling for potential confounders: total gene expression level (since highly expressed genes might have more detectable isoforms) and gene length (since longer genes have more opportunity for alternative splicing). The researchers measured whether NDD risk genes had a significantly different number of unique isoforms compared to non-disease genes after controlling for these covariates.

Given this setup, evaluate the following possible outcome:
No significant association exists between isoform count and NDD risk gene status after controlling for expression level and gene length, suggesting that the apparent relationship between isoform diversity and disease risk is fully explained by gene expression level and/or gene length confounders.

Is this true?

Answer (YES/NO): NO